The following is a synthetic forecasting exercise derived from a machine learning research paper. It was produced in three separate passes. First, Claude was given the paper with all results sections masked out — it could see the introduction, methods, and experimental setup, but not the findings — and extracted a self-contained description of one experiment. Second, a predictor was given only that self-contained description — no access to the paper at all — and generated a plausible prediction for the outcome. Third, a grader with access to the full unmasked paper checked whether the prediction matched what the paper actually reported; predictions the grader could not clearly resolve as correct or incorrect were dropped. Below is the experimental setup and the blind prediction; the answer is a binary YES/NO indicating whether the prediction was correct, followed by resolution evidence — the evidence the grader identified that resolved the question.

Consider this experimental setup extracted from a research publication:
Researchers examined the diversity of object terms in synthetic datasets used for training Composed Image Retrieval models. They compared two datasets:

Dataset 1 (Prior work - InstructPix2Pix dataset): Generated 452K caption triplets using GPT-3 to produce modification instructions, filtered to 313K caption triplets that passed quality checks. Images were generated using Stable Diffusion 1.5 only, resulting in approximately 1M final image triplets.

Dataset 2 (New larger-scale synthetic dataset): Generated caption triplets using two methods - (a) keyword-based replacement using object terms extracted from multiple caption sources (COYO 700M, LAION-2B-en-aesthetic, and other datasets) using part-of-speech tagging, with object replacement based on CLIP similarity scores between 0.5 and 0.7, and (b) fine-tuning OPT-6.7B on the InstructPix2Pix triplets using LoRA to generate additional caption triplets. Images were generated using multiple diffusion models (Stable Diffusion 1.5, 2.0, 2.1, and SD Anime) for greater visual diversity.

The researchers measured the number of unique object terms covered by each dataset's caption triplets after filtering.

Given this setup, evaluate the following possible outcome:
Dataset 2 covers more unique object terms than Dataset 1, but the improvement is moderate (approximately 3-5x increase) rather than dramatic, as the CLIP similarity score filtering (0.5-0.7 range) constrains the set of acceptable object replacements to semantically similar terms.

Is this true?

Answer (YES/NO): NO